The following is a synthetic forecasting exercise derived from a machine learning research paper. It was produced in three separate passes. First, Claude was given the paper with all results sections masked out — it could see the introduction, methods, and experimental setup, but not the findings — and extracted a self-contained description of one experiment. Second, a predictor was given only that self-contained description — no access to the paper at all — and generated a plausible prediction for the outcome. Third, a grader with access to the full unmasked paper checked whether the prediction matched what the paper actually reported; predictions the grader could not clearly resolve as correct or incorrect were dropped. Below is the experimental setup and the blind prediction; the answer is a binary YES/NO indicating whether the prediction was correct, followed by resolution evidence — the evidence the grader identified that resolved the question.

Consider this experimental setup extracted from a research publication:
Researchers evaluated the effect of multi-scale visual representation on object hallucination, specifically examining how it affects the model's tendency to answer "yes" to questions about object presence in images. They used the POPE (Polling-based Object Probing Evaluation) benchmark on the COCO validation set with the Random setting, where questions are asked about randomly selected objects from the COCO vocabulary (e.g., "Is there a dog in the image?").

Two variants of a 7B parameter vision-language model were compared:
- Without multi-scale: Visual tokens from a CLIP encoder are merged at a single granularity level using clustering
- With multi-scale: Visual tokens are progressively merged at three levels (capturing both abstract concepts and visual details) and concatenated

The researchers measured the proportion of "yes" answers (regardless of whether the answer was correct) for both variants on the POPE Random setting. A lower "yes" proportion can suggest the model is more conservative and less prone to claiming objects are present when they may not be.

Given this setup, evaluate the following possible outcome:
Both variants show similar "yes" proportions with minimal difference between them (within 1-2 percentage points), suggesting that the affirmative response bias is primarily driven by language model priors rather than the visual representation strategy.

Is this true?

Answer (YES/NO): NO